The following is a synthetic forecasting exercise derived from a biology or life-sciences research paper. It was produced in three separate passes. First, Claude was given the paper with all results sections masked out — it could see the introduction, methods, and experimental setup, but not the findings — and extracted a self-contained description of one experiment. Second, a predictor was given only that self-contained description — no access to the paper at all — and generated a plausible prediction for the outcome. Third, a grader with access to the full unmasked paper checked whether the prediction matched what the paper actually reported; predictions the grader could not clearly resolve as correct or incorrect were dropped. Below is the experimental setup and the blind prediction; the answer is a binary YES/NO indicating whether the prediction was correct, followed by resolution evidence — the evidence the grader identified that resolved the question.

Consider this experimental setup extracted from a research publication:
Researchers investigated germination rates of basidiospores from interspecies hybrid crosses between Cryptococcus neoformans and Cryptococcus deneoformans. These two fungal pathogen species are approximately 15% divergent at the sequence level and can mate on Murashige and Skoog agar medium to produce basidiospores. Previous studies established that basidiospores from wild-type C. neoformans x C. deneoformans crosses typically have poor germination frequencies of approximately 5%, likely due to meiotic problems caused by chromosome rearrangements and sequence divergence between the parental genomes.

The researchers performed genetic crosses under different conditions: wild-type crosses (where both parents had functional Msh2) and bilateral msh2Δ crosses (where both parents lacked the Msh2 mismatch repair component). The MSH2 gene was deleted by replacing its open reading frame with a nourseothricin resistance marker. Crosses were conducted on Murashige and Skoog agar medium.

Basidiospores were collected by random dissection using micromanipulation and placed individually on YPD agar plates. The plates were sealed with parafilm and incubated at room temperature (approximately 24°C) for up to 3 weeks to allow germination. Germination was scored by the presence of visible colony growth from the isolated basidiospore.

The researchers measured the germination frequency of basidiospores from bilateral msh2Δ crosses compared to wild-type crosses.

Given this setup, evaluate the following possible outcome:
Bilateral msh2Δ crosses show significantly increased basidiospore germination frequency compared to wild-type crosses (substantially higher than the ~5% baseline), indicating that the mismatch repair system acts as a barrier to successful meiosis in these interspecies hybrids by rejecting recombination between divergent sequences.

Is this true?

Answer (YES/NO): NO